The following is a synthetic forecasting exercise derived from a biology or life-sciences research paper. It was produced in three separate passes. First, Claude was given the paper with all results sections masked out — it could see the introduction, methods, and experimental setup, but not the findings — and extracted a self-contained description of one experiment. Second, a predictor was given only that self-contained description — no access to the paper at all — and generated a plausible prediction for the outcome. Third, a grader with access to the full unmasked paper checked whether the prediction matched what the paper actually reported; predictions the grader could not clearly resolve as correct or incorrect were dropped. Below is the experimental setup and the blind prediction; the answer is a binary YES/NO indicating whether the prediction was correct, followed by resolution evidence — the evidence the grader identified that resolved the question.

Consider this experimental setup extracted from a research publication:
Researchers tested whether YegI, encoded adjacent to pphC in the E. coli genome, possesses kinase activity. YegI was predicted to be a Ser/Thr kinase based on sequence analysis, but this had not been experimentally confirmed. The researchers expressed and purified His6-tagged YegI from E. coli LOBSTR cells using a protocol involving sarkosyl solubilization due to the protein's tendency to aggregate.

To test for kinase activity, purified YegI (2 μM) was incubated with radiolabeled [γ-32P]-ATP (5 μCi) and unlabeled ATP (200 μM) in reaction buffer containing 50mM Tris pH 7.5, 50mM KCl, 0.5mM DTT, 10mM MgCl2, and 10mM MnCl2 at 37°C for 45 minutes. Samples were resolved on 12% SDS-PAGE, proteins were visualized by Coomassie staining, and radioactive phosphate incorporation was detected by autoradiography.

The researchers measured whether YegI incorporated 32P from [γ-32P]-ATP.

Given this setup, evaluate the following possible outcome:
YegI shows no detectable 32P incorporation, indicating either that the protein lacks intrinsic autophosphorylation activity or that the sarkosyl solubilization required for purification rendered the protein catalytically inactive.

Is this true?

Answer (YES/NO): NO